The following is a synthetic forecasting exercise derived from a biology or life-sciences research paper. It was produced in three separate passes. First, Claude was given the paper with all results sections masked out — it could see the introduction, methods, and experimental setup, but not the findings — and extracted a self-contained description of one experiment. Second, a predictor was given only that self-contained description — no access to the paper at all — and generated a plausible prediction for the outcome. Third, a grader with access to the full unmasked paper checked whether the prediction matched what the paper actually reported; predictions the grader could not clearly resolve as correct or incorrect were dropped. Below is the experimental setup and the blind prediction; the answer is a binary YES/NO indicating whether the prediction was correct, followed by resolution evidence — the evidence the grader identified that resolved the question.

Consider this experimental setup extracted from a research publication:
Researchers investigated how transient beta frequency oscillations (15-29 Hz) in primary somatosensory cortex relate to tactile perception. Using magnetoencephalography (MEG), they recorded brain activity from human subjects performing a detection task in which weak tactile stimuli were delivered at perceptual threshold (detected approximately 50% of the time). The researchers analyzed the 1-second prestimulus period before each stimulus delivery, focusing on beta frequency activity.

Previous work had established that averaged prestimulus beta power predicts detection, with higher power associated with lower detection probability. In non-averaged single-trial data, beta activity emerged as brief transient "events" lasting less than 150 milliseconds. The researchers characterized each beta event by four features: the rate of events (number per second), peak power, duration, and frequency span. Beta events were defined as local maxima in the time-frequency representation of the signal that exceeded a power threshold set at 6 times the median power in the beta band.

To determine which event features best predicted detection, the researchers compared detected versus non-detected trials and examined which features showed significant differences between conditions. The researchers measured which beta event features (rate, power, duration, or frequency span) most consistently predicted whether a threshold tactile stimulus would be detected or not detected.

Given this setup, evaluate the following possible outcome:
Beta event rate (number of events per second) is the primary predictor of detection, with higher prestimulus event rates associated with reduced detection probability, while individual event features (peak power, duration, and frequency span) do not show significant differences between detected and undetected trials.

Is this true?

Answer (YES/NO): YES